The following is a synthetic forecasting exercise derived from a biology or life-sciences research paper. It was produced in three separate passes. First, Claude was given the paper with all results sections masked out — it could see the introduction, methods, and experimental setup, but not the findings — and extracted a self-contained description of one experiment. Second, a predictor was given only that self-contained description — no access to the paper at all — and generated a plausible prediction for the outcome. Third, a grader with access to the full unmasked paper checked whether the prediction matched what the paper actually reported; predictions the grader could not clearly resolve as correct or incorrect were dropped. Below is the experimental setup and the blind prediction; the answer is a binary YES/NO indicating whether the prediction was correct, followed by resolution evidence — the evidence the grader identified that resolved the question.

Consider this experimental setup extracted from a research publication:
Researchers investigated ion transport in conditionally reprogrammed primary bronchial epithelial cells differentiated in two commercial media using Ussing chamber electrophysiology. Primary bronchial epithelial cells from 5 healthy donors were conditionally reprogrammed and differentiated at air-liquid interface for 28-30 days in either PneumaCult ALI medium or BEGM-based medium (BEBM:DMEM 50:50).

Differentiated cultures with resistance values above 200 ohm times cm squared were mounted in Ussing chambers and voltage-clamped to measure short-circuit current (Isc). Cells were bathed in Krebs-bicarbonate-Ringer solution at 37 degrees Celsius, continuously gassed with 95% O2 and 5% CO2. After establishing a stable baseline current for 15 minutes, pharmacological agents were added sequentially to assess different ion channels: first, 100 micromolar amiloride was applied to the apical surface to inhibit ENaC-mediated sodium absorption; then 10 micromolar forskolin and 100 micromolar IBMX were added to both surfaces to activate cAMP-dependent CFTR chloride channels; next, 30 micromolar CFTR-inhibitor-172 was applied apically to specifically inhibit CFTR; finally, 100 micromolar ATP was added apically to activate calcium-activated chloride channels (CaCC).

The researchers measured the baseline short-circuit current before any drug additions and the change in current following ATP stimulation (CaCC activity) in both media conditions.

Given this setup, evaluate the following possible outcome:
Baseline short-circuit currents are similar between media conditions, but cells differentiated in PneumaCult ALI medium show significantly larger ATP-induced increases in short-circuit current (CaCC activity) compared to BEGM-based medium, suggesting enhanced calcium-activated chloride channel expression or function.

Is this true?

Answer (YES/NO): YES